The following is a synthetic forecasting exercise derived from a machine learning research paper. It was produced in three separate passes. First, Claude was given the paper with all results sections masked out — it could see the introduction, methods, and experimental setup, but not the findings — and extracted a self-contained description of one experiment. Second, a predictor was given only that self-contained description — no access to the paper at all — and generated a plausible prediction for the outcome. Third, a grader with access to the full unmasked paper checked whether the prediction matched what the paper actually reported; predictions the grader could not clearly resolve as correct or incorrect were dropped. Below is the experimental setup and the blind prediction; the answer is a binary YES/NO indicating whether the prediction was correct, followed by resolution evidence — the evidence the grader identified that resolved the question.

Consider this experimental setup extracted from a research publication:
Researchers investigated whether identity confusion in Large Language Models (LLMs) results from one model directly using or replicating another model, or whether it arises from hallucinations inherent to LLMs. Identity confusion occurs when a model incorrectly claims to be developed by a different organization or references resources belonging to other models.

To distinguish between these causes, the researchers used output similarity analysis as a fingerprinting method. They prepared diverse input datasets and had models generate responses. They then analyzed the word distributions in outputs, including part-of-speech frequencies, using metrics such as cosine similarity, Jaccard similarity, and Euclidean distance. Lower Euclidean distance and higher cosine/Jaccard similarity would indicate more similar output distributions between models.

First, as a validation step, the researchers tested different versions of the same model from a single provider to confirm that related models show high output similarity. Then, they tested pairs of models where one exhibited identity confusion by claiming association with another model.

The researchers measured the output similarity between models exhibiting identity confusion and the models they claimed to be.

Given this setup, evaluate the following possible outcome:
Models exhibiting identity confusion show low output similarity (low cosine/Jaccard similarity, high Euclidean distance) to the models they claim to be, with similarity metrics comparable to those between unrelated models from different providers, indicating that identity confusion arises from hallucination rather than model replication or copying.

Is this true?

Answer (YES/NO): YES